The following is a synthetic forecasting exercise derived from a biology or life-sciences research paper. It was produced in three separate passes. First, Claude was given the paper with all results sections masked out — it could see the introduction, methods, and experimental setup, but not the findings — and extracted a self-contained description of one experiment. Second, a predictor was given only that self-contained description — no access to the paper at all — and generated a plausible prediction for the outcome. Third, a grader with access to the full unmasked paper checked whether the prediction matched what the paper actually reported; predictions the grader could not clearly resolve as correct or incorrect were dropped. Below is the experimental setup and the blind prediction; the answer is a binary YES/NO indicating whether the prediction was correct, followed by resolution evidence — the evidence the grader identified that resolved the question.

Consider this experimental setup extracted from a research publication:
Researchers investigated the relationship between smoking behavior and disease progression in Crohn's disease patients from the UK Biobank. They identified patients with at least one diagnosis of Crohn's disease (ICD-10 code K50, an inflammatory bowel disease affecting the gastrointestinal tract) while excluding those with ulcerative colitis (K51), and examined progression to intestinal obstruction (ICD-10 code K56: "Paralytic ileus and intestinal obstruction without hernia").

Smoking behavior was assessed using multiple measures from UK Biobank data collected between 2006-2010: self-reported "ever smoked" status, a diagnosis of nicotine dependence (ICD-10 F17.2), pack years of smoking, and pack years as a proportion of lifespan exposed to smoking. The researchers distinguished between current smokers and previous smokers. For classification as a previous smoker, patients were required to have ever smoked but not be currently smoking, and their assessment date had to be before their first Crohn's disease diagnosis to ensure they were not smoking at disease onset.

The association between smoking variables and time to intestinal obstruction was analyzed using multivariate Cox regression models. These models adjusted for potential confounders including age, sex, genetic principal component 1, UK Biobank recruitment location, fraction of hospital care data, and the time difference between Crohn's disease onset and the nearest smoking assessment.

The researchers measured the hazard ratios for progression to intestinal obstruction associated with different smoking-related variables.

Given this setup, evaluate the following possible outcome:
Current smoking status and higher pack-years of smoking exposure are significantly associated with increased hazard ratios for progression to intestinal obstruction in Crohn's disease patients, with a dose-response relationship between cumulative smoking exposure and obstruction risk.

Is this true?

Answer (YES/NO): NO